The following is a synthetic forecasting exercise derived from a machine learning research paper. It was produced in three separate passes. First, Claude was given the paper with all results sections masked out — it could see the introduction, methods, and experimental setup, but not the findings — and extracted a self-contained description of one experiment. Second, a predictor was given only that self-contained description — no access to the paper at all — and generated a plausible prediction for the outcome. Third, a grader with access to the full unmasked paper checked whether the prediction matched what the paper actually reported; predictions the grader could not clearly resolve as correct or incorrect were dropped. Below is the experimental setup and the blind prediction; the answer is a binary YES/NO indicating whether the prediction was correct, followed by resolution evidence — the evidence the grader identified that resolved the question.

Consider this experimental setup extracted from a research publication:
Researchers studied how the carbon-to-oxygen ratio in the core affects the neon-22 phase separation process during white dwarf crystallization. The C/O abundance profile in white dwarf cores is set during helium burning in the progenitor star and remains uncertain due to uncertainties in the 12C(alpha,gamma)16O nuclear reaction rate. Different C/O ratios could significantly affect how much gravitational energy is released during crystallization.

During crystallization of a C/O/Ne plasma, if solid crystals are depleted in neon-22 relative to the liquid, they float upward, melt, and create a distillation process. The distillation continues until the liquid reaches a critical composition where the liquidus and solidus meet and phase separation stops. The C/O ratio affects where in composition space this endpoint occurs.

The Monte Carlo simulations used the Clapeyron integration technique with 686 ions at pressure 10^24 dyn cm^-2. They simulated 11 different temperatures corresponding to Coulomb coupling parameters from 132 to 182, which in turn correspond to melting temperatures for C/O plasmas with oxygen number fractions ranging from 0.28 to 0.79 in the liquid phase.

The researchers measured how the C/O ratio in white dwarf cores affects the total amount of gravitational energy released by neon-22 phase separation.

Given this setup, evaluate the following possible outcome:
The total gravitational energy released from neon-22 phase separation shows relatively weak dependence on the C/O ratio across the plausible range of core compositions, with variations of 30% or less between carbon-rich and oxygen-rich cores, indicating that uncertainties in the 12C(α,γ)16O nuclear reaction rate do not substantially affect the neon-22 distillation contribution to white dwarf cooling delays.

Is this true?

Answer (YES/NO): NO